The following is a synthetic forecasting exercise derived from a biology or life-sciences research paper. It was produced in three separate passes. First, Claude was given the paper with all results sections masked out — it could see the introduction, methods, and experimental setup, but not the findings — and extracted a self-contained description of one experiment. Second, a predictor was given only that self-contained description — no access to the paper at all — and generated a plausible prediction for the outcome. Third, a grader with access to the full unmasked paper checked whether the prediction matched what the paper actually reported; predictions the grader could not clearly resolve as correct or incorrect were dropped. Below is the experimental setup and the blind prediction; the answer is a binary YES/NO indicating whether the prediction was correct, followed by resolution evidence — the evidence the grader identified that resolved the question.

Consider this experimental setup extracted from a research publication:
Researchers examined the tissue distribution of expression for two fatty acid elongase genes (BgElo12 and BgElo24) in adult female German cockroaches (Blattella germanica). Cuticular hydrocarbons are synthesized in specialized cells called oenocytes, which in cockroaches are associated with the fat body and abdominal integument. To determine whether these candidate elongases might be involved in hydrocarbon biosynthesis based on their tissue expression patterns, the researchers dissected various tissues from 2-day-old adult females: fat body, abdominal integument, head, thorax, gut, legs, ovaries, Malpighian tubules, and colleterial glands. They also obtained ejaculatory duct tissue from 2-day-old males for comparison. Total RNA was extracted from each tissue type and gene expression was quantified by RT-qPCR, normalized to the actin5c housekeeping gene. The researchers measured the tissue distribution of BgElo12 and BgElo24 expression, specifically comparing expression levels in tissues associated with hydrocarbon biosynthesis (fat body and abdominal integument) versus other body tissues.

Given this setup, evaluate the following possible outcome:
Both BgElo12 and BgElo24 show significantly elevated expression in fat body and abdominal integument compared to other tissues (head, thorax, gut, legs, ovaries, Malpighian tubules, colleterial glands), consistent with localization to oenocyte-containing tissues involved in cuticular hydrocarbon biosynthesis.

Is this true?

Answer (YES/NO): NO